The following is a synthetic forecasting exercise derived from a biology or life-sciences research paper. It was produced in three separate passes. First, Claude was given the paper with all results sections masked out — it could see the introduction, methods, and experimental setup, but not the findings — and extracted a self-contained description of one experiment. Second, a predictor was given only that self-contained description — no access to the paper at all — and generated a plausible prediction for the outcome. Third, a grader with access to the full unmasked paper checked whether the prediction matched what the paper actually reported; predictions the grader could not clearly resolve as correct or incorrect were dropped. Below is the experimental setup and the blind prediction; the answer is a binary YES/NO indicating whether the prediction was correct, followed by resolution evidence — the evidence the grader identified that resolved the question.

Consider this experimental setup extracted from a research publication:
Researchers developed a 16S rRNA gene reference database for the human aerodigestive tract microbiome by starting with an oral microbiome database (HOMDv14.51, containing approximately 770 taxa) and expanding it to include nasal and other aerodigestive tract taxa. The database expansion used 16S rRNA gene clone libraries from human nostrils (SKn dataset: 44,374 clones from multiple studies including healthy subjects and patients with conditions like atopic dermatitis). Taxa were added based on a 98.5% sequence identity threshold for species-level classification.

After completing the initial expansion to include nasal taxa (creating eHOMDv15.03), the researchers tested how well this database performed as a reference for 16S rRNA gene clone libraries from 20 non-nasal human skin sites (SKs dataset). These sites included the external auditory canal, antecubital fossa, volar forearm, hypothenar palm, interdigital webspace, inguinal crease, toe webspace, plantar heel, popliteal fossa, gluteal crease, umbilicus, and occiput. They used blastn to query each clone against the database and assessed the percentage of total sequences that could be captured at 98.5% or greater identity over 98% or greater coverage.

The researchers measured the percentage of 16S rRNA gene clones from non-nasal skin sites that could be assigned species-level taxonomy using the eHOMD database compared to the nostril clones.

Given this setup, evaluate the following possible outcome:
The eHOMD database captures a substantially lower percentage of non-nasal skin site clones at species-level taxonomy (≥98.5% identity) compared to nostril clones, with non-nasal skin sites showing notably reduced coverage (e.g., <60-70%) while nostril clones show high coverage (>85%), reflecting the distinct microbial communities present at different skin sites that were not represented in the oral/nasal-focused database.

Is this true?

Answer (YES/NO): NO